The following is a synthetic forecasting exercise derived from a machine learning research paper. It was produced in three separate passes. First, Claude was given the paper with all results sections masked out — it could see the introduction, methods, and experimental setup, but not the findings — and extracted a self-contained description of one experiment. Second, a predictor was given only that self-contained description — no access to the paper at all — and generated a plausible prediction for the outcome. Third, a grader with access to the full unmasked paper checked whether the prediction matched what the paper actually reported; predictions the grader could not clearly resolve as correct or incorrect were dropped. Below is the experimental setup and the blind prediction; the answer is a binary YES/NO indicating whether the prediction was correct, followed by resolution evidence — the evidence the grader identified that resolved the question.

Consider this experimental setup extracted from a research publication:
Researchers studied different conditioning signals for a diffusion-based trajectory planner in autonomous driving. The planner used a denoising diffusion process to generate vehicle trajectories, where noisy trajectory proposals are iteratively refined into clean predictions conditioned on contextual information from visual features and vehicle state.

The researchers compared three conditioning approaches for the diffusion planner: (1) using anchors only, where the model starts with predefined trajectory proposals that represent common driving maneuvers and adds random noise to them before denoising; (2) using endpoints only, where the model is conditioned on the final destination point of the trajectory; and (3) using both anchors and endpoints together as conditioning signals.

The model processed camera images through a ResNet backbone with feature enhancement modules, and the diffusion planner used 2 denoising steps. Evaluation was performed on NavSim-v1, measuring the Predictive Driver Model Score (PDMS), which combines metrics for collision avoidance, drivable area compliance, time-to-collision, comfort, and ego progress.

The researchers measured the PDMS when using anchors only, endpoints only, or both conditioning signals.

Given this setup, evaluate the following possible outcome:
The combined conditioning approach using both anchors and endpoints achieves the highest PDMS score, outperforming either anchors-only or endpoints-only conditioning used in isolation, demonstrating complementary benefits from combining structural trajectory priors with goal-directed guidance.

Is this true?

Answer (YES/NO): NO